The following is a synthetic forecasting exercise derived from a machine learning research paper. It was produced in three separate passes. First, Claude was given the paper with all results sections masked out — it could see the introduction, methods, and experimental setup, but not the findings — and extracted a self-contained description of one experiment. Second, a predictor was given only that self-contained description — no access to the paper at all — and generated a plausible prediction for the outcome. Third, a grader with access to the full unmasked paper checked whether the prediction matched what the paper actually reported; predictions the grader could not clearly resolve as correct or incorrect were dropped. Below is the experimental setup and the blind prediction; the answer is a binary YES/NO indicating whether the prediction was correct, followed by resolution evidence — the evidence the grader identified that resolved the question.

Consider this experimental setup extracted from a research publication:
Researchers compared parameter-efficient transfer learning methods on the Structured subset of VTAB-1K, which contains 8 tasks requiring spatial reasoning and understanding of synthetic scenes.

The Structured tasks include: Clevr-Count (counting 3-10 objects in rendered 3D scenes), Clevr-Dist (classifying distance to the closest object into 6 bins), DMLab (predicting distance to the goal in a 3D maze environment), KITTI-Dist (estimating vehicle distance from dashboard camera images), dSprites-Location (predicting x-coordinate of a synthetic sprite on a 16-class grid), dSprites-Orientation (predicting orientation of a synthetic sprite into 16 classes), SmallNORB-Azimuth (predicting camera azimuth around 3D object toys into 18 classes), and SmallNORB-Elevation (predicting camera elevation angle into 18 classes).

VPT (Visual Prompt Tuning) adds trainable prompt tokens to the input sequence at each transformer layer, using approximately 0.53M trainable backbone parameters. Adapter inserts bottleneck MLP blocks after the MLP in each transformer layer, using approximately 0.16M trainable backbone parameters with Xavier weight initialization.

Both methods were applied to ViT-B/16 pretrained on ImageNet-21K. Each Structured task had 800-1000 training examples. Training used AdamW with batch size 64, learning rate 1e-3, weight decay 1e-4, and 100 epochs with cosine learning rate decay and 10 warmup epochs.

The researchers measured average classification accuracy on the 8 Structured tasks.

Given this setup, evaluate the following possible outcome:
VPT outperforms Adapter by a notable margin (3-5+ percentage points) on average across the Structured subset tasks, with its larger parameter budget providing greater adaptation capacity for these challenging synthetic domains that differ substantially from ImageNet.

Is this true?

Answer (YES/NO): NO